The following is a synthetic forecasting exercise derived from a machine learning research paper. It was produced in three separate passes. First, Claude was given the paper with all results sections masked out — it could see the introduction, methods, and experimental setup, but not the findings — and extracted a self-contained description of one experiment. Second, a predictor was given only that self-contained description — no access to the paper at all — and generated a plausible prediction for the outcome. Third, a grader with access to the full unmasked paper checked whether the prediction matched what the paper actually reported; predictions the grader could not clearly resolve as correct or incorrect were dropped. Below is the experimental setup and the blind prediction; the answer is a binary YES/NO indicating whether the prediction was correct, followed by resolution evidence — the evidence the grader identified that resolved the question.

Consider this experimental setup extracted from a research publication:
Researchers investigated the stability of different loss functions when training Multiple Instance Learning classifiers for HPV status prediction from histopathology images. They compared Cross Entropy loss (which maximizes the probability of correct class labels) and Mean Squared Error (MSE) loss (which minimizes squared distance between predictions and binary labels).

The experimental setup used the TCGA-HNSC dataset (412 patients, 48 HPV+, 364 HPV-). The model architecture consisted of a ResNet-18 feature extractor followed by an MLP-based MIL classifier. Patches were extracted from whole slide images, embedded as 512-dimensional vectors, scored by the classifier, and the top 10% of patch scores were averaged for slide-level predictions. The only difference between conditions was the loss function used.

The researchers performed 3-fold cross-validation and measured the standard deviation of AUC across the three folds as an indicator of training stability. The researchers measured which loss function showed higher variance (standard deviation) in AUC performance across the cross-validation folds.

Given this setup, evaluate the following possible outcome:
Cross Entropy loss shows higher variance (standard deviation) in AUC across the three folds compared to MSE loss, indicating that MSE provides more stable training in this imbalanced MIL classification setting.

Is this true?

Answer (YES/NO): YES